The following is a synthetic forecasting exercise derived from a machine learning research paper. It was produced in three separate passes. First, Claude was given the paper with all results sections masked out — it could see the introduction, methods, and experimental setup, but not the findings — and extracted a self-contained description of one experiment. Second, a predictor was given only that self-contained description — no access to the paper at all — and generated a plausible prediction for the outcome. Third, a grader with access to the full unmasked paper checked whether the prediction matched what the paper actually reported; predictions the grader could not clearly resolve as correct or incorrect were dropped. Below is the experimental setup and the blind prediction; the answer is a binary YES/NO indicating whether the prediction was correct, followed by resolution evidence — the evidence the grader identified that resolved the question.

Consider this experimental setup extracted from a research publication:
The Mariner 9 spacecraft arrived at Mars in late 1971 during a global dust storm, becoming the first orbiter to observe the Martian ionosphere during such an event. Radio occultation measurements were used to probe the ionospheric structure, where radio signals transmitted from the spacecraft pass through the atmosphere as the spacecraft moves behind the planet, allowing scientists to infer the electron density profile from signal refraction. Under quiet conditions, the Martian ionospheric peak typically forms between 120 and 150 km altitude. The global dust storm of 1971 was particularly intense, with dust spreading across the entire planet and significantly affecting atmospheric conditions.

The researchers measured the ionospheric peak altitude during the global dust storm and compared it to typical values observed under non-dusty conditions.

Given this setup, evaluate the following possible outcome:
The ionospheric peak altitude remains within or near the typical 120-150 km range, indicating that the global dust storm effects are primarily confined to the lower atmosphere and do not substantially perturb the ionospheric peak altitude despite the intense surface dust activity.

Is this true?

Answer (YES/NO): NO